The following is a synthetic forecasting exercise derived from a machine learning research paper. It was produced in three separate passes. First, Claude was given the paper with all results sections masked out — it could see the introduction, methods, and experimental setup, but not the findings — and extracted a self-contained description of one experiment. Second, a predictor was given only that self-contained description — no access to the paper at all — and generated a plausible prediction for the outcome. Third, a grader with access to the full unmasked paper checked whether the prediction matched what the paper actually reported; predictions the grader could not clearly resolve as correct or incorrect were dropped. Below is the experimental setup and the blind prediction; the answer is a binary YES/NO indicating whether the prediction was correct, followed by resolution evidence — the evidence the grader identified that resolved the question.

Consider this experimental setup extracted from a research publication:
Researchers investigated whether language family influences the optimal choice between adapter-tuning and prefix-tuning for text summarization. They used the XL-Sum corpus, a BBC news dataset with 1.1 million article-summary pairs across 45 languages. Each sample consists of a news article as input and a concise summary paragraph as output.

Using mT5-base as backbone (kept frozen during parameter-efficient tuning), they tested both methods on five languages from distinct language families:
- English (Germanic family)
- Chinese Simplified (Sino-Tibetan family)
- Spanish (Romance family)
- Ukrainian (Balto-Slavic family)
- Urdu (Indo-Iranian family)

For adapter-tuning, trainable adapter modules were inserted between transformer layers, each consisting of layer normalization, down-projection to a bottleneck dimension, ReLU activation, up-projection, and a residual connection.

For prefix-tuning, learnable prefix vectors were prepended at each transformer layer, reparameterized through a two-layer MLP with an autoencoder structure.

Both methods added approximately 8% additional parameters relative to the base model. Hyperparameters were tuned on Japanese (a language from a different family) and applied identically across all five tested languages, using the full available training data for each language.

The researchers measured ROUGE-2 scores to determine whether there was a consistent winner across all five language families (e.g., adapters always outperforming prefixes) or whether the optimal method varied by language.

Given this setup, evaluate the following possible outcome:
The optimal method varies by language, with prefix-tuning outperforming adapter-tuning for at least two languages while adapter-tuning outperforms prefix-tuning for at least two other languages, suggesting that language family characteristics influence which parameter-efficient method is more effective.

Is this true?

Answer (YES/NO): NO